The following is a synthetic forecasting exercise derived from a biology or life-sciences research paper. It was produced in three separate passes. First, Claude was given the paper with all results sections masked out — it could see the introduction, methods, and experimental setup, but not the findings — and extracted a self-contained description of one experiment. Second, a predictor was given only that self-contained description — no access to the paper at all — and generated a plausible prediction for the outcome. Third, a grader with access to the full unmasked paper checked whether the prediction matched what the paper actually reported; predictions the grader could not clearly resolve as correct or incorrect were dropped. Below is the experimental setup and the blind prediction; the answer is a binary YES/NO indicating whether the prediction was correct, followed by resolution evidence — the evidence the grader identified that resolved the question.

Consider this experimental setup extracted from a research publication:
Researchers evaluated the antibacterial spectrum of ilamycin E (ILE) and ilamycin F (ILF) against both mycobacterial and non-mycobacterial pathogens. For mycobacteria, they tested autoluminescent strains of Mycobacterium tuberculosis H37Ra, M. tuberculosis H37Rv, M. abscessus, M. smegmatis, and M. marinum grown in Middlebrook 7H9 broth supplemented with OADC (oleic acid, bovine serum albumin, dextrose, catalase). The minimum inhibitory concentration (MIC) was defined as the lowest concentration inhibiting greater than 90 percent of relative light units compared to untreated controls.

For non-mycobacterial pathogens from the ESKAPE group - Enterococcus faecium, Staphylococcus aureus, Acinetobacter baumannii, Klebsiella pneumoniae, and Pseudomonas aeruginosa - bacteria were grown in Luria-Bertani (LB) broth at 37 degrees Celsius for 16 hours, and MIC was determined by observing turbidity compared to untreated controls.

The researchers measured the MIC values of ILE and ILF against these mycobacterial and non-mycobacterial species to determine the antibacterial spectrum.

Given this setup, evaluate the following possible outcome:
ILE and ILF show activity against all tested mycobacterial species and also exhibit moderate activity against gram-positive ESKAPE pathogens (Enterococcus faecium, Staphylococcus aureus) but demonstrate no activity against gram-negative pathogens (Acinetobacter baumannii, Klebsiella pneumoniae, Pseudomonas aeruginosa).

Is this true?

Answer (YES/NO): NO